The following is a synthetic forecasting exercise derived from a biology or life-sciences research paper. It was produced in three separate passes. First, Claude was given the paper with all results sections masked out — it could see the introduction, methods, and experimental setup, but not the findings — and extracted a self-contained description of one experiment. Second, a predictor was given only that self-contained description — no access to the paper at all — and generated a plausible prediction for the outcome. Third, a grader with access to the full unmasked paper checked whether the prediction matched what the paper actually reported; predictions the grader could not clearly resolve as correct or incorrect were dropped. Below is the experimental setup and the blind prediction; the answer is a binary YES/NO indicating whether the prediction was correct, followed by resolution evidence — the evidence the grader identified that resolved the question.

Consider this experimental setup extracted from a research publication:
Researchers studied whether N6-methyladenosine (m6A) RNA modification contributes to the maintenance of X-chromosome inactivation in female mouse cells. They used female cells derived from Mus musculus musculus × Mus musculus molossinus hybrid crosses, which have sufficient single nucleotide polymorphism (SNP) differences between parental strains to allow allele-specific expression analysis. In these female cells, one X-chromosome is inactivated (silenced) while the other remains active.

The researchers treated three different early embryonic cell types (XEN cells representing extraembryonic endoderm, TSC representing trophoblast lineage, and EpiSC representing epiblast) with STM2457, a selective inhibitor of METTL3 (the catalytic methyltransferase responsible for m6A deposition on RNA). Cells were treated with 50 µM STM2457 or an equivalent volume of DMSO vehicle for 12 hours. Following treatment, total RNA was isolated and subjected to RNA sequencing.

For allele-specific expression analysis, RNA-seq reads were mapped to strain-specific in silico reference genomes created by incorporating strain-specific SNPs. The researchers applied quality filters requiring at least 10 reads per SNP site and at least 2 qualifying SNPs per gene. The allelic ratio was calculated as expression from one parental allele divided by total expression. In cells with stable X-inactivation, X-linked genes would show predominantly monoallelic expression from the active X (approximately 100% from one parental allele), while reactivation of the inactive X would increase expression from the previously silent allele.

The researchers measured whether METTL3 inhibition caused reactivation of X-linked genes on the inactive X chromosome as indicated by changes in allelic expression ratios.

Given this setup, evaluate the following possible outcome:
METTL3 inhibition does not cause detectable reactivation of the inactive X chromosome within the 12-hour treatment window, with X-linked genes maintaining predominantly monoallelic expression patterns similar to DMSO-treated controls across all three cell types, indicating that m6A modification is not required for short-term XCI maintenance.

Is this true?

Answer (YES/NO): YES